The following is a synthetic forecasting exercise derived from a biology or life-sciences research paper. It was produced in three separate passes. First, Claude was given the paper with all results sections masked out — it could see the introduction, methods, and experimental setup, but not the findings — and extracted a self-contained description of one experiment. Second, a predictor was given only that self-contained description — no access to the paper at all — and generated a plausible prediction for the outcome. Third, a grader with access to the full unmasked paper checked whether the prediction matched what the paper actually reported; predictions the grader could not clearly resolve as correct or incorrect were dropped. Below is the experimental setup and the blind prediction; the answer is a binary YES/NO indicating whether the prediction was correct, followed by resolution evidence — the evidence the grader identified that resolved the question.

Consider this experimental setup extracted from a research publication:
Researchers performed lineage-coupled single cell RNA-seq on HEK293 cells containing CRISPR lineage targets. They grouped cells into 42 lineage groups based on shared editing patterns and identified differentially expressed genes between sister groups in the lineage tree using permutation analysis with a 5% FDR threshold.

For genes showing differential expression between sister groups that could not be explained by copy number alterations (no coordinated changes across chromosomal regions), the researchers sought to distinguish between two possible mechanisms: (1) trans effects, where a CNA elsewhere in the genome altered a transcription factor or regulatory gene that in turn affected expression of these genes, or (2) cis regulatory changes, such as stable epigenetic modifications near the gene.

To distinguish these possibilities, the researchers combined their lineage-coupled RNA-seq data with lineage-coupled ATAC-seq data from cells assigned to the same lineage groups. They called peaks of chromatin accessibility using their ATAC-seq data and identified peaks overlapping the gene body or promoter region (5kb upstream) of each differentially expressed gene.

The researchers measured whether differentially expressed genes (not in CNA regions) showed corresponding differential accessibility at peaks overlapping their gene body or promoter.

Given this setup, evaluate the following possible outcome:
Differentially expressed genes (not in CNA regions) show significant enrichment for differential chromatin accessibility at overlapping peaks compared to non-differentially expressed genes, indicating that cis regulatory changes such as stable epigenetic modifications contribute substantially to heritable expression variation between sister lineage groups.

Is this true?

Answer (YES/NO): NO